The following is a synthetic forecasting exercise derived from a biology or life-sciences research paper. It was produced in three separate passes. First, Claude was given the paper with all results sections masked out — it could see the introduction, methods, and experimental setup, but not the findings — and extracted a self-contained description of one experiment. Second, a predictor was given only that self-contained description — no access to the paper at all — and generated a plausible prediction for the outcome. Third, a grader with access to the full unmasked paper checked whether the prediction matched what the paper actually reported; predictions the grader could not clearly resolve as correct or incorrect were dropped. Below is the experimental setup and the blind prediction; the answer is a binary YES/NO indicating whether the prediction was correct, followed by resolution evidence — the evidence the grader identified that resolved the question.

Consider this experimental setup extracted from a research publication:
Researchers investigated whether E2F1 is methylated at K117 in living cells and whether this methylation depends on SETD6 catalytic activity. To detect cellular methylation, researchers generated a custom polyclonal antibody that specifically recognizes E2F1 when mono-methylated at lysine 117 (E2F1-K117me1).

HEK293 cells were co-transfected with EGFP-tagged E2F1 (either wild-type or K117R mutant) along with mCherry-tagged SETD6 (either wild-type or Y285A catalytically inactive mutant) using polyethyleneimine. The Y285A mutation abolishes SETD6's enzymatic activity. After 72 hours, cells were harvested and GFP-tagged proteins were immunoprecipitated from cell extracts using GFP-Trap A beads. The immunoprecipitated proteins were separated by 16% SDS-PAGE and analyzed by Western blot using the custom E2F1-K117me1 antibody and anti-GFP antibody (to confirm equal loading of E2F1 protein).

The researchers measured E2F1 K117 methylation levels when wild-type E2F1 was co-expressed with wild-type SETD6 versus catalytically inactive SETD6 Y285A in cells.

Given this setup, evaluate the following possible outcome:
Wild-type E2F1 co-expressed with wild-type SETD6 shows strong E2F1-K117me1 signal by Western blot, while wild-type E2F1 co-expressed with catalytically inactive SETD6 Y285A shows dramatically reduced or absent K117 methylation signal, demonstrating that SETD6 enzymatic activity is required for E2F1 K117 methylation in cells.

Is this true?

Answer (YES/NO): YES